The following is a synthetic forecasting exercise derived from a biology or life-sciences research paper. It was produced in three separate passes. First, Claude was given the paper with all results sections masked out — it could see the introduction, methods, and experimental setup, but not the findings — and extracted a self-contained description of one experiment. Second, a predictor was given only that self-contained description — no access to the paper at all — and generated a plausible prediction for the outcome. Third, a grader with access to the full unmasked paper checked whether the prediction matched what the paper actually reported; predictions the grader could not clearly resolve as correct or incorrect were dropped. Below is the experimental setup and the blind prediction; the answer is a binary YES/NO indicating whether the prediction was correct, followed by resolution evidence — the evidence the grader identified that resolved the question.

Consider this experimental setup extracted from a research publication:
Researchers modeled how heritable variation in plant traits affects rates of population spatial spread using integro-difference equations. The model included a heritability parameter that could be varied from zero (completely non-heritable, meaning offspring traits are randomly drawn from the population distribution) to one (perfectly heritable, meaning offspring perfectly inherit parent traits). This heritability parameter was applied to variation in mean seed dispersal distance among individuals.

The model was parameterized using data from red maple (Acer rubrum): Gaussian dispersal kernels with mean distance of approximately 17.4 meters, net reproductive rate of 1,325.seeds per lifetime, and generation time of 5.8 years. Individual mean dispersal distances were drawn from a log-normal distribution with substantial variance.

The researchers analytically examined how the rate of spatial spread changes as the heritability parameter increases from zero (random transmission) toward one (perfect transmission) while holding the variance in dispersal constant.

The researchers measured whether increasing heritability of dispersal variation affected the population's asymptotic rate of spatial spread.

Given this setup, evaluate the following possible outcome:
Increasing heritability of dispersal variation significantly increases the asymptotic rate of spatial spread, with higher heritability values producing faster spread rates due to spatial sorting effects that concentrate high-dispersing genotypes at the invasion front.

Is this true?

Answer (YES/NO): YES